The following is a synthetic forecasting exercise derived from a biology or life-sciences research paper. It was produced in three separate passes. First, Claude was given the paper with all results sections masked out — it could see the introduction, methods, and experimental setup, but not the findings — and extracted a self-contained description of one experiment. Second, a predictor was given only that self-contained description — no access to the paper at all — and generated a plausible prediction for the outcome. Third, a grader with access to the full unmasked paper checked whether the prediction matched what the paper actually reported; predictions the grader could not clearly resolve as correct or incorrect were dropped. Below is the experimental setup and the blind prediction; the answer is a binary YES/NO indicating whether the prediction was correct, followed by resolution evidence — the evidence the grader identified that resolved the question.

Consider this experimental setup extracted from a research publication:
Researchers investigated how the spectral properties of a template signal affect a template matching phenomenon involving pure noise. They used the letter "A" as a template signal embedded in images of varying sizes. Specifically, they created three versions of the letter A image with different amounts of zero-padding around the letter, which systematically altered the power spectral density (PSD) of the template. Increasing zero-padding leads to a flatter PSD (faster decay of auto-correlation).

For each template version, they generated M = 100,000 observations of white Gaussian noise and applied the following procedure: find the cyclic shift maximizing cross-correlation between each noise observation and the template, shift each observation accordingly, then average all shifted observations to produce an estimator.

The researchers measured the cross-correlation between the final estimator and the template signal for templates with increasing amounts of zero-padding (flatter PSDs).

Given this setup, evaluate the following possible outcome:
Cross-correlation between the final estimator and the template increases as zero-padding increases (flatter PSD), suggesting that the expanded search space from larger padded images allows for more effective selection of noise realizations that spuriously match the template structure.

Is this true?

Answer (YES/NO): YES